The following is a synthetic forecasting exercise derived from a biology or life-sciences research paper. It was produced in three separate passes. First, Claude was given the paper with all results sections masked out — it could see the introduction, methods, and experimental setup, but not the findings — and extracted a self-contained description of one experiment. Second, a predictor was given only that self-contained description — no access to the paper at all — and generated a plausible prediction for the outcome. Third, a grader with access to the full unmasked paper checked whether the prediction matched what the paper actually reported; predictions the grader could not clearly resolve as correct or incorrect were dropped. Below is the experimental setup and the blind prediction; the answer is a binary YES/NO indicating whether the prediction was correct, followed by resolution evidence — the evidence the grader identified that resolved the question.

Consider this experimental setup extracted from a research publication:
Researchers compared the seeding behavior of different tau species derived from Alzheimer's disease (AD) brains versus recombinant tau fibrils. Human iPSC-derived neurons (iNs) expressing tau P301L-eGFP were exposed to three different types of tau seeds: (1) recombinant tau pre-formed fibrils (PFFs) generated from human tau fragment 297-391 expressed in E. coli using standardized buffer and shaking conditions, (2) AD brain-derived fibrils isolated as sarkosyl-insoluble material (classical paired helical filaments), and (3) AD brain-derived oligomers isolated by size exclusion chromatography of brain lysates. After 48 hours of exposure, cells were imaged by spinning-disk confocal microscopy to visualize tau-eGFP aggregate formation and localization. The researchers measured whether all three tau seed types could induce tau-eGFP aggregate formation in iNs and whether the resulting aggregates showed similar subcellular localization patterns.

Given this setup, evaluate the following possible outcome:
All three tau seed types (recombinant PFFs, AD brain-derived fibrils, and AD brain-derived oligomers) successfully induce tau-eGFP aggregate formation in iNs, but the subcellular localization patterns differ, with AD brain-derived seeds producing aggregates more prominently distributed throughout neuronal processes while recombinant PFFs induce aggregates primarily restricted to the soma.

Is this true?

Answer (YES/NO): NO